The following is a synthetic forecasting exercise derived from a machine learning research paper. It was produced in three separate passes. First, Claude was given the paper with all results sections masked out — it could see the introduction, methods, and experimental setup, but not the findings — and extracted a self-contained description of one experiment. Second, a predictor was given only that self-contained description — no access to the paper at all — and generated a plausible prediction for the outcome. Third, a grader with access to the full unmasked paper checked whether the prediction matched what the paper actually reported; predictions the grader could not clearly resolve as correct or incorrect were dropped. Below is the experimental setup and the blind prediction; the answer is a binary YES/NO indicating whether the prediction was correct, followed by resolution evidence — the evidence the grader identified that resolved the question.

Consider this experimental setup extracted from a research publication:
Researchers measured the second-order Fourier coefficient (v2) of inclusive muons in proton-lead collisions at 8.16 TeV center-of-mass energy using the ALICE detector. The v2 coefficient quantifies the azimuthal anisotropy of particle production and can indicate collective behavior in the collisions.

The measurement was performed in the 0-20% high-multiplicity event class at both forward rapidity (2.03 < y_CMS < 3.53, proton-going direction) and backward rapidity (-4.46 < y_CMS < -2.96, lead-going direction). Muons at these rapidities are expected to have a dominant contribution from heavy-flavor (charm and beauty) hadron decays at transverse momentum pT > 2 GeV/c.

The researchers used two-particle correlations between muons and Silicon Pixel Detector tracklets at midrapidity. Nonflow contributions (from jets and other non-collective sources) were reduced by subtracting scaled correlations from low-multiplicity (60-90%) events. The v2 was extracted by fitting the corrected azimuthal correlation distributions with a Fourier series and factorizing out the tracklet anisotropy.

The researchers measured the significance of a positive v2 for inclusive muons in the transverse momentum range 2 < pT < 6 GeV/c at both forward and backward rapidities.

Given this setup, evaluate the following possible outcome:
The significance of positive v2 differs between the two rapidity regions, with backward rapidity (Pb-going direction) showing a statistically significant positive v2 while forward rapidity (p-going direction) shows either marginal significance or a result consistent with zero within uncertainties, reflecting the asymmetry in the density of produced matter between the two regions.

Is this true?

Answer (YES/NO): NO